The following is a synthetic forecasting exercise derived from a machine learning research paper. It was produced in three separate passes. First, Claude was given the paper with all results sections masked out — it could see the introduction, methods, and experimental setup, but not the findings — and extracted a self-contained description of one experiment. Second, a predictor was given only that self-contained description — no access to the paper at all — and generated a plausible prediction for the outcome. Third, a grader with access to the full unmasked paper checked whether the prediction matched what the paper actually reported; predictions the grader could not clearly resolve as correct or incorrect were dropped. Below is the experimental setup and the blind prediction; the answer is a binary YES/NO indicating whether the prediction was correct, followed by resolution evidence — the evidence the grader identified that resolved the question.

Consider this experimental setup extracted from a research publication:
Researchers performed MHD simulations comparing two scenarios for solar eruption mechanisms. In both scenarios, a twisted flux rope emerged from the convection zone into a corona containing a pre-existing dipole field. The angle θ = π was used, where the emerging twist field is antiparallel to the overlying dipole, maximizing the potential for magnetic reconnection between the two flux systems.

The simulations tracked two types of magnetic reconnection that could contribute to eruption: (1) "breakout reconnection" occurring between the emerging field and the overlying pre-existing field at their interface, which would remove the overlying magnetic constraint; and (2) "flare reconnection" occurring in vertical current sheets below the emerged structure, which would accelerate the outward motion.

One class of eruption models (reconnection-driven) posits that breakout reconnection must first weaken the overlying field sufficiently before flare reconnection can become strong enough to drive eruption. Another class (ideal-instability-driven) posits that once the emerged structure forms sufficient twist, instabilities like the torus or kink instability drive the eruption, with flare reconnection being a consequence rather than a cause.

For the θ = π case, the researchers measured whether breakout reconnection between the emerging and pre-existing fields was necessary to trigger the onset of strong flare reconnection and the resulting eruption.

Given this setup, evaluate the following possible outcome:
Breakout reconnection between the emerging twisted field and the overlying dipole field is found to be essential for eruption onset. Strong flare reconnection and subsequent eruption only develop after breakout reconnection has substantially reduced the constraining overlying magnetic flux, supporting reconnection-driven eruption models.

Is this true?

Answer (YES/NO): YES